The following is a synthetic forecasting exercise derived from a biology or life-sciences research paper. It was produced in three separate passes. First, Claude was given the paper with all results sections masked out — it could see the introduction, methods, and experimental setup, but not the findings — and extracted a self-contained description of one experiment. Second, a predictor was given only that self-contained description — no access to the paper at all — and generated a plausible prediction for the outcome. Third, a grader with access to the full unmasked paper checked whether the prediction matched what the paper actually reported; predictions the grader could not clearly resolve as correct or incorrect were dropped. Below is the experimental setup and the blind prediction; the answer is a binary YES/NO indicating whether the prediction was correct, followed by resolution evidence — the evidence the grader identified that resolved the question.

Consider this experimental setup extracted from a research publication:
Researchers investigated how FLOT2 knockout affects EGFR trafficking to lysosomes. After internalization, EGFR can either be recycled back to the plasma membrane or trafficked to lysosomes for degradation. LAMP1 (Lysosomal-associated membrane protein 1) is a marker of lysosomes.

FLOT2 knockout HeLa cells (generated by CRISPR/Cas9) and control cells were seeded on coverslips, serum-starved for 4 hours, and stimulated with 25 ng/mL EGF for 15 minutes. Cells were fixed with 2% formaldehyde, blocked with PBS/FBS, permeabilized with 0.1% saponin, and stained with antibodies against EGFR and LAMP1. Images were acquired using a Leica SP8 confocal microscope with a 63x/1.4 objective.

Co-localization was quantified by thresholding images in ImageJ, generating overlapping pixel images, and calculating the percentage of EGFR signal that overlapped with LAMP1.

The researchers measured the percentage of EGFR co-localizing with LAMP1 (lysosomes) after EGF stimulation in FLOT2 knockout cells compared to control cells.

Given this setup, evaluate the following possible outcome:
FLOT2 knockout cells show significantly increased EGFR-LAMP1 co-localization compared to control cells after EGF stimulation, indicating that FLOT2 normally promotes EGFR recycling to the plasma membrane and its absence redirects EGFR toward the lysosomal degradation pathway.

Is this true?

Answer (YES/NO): NO